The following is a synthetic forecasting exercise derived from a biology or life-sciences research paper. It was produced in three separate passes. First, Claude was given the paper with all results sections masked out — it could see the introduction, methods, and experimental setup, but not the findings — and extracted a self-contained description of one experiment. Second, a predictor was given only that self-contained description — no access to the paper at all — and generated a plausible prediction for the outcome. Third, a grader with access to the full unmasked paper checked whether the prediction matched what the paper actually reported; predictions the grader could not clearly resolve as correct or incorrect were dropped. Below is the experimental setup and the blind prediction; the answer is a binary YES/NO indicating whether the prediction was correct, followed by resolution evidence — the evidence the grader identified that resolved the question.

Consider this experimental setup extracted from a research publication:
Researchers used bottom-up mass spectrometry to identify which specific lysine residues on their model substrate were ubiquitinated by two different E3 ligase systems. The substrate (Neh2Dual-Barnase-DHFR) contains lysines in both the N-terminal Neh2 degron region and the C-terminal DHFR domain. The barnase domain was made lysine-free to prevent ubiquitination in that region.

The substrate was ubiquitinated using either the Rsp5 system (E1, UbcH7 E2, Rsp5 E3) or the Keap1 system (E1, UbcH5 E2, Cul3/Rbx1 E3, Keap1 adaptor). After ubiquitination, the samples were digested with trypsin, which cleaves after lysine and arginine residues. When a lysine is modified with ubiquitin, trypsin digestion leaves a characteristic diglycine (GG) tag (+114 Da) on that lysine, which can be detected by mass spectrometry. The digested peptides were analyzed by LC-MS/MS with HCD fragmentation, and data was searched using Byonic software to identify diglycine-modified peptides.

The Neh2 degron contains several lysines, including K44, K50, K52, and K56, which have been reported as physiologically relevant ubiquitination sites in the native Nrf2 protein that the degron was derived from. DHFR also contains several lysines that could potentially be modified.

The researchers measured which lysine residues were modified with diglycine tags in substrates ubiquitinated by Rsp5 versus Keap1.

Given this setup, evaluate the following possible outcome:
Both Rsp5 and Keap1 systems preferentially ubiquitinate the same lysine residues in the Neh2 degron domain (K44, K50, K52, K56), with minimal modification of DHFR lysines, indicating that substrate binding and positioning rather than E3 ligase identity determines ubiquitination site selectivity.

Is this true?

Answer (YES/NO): NO